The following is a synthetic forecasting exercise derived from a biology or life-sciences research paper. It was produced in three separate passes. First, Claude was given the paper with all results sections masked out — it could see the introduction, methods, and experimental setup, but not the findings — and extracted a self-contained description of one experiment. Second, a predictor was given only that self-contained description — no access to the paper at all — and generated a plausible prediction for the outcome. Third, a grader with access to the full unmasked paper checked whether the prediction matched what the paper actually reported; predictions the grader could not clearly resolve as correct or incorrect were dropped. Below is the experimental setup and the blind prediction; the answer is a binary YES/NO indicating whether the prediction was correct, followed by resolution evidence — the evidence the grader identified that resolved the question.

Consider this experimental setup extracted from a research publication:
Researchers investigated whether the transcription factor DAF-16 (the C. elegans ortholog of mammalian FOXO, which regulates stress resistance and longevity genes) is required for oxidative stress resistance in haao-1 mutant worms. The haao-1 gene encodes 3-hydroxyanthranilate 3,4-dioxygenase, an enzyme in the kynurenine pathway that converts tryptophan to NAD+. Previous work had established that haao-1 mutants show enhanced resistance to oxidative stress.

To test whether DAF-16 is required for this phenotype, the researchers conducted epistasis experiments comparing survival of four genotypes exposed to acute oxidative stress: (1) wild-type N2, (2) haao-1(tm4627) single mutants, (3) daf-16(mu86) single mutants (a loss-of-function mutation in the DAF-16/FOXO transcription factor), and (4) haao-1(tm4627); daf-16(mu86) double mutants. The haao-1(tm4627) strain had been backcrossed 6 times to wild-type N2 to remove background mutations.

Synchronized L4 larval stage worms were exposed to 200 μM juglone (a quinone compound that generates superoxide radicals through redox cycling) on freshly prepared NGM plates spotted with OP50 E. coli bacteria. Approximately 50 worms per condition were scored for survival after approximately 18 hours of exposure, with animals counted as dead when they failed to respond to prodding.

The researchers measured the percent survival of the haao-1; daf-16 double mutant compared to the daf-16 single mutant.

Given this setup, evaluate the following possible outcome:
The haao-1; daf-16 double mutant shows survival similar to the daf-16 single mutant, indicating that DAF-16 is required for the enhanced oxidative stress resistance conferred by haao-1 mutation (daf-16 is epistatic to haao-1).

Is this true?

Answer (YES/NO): NO